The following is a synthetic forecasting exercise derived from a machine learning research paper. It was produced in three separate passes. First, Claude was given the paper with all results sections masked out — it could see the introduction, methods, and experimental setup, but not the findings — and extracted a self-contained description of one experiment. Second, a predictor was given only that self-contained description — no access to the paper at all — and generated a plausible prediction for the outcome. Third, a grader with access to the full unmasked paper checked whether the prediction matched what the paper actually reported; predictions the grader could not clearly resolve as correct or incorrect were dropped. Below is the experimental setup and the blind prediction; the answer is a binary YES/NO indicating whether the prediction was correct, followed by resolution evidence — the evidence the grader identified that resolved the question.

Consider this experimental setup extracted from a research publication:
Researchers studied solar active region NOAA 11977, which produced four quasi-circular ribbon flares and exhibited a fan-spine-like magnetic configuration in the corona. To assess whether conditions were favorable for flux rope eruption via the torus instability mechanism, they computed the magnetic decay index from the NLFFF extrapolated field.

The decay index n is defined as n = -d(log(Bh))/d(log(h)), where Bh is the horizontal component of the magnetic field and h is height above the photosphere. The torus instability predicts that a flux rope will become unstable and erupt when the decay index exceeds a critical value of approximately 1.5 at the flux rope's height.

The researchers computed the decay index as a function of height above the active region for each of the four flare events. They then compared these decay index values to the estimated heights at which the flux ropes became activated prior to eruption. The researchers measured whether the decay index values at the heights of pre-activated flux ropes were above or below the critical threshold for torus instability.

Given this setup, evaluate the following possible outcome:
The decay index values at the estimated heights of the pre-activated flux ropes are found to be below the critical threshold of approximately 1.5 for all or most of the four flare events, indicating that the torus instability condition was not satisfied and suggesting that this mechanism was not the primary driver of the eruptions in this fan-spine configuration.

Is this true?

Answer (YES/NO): NO